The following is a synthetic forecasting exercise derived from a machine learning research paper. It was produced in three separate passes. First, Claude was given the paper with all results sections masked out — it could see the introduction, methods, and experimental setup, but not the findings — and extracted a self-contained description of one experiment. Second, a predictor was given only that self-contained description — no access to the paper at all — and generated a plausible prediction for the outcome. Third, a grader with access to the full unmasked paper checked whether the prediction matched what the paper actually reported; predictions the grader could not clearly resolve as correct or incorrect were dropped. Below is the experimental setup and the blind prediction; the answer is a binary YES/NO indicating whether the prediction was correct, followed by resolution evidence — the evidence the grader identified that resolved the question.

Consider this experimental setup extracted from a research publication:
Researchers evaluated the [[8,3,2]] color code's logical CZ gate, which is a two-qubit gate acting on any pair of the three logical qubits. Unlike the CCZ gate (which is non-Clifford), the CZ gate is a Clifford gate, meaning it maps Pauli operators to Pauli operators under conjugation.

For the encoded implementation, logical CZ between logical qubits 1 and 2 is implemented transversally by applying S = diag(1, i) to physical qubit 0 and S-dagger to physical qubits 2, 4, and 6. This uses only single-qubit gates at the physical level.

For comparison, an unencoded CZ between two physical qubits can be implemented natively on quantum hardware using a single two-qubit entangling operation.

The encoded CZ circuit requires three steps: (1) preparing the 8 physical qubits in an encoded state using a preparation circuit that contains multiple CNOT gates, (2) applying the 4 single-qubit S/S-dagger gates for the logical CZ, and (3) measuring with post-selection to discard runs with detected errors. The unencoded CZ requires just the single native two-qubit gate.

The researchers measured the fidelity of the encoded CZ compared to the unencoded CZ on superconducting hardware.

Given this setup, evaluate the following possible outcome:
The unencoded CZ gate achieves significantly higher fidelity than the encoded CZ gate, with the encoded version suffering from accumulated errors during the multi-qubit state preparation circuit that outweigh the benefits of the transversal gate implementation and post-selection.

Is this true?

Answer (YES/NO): NO